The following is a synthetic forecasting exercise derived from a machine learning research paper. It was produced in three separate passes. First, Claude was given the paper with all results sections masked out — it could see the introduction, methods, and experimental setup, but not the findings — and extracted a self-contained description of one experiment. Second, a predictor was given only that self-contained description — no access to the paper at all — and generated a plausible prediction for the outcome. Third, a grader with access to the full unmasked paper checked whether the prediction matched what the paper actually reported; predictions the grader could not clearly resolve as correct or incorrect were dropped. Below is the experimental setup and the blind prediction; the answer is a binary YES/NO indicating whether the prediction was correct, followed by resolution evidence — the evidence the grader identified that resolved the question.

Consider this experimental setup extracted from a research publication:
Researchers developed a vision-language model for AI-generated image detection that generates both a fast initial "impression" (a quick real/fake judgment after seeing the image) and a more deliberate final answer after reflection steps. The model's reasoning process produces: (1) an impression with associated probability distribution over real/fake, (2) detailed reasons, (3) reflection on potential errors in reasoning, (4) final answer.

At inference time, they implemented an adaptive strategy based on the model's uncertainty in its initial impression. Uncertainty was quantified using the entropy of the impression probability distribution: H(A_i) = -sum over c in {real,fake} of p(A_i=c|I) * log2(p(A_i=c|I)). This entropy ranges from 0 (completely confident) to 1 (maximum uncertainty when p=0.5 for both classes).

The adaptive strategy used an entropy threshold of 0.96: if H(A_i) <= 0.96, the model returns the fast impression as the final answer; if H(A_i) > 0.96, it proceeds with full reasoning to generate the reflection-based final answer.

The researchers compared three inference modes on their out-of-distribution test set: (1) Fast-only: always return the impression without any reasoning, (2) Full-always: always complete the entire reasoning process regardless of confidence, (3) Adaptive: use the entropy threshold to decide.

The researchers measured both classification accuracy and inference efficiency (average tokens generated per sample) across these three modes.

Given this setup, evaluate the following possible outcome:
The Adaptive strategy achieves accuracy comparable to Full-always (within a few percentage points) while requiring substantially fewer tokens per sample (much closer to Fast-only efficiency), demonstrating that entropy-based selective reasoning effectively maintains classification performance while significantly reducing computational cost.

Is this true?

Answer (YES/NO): YES